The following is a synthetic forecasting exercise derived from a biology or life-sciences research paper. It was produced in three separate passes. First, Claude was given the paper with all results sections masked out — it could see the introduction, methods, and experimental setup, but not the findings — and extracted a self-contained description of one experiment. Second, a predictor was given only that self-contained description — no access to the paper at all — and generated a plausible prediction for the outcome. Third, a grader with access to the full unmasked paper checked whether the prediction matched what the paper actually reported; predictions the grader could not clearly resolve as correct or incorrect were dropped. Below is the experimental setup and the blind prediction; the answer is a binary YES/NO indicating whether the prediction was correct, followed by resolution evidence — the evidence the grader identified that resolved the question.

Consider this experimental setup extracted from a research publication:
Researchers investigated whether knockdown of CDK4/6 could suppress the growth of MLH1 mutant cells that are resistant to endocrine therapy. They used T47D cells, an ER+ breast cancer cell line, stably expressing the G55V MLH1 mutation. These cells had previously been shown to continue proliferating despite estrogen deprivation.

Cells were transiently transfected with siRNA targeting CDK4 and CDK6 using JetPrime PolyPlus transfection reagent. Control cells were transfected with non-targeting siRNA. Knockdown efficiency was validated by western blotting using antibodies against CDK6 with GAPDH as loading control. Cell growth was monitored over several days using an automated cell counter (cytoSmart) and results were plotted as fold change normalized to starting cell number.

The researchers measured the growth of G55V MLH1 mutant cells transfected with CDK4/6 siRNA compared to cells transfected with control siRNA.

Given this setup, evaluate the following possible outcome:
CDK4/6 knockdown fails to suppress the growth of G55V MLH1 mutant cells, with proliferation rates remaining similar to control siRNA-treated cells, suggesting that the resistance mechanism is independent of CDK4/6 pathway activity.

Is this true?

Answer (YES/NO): NO